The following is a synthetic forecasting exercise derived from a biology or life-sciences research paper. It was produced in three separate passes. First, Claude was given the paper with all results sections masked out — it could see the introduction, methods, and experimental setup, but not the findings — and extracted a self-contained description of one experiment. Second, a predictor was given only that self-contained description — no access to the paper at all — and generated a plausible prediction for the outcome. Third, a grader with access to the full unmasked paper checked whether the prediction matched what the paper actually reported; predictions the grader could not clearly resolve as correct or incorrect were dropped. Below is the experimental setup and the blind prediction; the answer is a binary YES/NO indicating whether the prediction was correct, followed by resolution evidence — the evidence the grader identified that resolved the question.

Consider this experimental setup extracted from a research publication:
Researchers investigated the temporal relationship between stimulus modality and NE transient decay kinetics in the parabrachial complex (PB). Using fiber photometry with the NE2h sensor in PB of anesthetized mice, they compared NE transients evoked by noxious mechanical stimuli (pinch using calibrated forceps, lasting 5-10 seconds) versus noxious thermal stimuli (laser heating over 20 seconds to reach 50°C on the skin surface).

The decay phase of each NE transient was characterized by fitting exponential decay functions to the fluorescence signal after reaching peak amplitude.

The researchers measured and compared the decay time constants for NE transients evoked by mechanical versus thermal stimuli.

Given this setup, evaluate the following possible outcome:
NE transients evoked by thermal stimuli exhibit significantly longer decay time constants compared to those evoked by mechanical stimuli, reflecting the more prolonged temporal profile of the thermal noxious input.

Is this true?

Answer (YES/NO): NO